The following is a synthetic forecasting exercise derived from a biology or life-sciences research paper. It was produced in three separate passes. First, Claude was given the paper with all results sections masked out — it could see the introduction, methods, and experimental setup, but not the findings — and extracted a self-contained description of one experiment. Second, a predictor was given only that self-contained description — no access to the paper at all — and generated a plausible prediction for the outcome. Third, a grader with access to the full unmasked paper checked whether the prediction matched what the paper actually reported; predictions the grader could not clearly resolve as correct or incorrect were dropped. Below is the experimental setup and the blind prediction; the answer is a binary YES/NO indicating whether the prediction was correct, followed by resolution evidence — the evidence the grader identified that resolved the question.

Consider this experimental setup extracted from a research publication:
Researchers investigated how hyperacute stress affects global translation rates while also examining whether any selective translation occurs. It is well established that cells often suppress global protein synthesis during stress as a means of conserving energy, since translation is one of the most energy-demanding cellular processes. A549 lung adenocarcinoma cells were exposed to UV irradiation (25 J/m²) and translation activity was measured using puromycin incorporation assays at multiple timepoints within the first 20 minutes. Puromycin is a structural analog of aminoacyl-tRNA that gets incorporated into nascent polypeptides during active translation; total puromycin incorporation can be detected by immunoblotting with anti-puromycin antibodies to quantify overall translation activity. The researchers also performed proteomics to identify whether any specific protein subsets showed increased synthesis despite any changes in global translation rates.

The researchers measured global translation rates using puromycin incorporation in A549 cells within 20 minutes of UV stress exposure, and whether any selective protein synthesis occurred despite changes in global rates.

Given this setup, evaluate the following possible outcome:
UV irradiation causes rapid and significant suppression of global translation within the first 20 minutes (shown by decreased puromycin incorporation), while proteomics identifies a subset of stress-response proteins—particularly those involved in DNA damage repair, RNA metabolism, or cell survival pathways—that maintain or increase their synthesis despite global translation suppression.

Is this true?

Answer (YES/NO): YES